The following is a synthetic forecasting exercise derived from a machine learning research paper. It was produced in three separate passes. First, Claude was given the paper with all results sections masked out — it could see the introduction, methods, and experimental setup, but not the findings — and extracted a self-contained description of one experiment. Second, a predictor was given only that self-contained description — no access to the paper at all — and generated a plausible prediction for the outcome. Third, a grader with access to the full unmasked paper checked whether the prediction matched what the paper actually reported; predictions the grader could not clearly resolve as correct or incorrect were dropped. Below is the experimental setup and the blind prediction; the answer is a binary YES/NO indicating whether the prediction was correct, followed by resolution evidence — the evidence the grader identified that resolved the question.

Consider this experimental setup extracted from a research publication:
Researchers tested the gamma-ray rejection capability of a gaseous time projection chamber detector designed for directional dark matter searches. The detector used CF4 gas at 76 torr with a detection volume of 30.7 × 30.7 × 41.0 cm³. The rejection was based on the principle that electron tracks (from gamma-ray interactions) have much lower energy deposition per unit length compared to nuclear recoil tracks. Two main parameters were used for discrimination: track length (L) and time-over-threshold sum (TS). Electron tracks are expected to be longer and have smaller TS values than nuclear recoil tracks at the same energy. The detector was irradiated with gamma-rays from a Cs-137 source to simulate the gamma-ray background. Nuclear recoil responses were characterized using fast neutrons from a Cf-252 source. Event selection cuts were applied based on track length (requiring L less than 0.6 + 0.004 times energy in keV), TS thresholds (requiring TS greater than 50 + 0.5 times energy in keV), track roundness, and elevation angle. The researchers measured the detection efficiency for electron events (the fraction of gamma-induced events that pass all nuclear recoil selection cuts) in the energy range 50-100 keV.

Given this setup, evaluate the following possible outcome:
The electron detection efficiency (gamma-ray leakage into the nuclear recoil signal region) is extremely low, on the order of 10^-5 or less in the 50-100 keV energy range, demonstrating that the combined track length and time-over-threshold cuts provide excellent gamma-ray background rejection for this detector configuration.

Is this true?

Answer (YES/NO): YES